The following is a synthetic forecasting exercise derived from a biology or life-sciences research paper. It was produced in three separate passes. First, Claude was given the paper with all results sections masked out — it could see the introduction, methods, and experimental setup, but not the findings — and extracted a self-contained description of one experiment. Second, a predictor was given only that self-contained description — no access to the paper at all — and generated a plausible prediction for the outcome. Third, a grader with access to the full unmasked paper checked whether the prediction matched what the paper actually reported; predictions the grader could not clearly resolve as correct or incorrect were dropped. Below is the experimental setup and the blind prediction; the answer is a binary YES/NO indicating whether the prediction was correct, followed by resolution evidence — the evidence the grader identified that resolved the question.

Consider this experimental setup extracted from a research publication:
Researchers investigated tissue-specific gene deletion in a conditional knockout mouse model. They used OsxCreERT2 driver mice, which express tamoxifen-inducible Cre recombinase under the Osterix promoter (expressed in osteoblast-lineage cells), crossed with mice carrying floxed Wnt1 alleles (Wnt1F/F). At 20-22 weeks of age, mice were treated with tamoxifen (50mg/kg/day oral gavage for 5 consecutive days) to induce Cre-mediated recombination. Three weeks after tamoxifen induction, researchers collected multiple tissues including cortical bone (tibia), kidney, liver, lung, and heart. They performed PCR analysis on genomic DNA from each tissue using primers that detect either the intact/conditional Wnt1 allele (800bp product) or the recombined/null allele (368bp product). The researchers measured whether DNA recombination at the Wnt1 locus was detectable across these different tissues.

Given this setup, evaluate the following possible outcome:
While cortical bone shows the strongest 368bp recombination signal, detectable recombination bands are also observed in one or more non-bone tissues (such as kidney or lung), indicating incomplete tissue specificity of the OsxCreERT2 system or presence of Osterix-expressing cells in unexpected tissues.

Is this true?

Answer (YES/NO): NO